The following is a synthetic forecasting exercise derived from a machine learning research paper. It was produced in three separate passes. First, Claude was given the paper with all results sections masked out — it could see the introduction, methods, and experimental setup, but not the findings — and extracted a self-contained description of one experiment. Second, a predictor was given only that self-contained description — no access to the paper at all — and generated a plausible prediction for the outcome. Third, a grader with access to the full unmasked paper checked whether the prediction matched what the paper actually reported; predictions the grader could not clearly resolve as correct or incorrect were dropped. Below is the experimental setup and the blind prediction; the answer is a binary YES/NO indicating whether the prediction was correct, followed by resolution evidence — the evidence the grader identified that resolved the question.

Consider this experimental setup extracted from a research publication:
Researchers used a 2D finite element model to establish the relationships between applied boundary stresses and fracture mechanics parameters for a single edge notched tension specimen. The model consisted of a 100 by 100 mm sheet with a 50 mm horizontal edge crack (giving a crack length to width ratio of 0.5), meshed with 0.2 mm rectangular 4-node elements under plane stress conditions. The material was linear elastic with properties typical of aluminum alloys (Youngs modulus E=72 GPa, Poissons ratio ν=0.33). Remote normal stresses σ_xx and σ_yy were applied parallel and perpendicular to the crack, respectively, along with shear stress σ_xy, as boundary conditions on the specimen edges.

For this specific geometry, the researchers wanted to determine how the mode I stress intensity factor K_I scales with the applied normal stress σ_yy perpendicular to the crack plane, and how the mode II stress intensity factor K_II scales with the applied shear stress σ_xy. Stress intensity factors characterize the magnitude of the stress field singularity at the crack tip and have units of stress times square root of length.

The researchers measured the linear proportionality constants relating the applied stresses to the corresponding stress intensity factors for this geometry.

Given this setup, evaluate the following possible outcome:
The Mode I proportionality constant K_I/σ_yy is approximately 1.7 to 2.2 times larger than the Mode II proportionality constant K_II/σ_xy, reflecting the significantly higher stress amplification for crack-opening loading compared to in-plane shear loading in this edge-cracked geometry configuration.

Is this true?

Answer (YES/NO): YES